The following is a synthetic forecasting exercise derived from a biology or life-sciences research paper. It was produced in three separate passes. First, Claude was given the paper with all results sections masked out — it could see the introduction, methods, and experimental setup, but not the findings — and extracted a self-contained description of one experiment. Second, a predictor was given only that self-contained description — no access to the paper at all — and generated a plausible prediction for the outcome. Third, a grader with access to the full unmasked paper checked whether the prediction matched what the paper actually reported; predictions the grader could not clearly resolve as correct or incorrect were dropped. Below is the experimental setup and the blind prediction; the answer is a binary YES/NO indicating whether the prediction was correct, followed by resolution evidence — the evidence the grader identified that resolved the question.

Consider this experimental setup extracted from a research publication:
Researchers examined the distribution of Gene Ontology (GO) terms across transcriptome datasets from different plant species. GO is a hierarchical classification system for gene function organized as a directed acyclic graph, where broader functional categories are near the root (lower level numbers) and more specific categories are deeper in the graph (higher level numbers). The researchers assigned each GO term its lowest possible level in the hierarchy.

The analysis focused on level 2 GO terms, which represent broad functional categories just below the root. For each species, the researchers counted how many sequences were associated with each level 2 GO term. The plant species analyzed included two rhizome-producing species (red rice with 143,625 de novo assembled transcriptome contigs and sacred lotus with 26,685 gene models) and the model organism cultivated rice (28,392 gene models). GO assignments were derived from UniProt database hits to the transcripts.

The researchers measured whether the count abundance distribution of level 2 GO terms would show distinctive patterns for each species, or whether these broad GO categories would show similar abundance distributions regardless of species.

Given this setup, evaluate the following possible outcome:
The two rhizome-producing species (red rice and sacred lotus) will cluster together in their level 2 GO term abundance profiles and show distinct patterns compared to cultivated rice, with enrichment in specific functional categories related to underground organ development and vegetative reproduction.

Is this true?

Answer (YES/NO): NO